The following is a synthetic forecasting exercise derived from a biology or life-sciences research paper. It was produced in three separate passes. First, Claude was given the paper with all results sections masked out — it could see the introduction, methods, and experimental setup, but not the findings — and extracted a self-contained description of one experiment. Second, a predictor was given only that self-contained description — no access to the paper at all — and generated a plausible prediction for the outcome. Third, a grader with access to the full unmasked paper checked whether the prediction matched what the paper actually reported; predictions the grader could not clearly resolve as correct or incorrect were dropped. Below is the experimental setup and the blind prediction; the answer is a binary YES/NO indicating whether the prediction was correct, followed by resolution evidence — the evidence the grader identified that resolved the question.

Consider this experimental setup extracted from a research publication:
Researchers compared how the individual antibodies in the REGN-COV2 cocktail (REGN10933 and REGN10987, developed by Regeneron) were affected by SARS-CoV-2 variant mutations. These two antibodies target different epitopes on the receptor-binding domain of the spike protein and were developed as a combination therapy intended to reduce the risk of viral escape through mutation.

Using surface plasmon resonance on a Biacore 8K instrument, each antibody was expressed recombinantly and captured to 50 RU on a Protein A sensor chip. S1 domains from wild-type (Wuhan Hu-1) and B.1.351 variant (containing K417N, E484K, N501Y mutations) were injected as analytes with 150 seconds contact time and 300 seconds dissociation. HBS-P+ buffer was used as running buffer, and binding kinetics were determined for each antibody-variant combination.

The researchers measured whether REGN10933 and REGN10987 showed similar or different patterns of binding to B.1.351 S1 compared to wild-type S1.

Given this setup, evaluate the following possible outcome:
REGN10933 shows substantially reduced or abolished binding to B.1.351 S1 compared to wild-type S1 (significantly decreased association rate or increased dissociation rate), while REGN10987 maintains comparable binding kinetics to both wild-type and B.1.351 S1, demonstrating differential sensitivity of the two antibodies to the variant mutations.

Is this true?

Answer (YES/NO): YES